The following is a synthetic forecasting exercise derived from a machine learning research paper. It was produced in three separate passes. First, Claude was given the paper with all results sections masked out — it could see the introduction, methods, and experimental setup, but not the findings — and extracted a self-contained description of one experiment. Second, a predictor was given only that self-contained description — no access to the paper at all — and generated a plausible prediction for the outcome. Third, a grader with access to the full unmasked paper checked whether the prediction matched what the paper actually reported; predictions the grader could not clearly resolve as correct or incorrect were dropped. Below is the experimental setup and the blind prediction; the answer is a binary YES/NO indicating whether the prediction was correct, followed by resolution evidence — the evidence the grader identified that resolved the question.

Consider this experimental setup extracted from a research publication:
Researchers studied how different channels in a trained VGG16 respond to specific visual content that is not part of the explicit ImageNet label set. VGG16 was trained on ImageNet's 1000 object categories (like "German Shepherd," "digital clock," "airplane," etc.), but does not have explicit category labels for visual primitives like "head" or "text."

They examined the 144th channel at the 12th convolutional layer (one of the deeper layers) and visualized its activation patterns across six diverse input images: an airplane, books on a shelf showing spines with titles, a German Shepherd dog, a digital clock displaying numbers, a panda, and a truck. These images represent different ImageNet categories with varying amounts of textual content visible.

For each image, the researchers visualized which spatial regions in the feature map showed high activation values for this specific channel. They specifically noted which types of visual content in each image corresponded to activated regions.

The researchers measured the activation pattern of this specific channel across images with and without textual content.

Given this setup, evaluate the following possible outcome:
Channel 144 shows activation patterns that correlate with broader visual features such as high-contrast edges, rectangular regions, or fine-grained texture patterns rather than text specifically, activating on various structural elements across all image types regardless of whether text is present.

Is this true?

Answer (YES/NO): NO